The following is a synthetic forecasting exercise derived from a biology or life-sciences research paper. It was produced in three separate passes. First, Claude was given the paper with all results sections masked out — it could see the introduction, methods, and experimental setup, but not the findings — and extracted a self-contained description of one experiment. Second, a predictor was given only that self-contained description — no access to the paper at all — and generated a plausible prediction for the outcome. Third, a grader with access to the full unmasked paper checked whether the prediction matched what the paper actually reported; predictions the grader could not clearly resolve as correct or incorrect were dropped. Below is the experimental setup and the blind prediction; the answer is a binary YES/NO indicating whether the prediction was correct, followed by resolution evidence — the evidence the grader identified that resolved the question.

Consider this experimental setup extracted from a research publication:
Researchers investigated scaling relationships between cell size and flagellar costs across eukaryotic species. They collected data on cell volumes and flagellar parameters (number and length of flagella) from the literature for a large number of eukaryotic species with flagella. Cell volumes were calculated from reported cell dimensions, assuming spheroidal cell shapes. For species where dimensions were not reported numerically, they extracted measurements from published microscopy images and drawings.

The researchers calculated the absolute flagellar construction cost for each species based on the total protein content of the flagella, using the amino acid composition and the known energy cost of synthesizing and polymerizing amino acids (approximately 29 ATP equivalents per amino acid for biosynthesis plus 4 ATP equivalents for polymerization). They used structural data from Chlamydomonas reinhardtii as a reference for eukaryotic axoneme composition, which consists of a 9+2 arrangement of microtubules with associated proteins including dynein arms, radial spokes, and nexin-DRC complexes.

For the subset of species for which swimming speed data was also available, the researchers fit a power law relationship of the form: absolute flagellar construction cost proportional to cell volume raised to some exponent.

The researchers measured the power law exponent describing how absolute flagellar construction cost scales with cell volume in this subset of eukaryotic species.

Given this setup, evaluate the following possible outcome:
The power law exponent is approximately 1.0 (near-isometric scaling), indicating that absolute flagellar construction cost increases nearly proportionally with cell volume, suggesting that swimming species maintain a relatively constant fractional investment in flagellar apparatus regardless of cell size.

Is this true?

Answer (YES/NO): NO